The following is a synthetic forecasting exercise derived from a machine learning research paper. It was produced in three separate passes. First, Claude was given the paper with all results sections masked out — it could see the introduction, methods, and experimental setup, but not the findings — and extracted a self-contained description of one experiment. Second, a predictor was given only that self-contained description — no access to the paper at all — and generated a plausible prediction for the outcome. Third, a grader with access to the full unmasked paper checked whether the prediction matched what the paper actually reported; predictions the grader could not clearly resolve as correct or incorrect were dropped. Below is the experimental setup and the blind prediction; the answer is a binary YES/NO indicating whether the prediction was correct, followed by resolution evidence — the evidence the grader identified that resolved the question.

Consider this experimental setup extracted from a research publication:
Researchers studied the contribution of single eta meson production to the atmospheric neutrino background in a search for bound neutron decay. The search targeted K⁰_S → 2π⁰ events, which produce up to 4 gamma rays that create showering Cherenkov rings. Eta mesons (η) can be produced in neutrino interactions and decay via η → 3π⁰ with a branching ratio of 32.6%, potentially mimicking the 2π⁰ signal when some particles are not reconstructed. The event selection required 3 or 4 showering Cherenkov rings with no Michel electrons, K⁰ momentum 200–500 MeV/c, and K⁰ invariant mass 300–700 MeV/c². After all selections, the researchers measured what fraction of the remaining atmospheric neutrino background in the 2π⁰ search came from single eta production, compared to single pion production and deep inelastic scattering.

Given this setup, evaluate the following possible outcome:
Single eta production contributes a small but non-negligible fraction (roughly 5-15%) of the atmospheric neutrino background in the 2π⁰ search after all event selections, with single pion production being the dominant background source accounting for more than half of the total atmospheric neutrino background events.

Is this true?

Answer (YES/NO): NO